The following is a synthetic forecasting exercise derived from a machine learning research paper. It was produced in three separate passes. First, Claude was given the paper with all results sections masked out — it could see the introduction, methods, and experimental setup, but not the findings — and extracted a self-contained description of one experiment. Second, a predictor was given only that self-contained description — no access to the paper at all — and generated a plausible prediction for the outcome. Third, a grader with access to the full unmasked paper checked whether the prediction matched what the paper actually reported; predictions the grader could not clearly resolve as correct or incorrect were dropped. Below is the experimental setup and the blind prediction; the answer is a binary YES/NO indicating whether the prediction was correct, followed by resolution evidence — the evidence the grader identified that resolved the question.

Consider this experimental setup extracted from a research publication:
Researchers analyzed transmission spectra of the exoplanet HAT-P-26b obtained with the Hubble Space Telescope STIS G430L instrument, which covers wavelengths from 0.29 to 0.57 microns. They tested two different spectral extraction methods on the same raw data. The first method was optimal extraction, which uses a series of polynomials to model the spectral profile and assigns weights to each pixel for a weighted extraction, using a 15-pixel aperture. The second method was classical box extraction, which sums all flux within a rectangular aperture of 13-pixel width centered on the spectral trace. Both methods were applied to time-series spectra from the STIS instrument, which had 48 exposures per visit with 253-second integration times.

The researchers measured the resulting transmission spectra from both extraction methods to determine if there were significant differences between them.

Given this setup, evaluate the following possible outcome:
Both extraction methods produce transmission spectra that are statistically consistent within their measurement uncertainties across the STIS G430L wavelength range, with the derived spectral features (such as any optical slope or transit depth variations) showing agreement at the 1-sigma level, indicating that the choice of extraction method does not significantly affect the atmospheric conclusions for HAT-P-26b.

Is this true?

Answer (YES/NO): YES